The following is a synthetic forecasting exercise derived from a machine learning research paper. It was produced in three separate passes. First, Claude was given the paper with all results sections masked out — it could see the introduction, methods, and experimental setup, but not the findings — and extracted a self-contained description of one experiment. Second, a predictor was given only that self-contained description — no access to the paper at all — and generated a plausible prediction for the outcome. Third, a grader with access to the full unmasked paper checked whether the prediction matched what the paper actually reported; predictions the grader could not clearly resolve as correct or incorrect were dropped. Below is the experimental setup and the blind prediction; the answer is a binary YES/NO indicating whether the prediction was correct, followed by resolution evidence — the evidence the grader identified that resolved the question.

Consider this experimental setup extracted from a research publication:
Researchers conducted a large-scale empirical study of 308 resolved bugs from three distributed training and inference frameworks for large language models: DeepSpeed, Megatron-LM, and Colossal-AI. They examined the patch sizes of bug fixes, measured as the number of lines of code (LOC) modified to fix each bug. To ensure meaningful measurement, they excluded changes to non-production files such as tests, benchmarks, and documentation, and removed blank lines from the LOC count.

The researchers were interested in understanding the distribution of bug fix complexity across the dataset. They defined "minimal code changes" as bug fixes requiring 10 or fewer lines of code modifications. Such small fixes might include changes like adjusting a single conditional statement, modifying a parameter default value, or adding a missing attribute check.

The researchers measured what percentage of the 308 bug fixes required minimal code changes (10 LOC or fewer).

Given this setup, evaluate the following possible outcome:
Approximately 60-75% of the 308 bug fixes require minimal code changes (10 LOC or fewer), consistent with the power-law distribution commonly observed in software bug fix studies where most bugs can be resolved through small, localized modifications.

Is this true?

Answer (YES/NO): NO